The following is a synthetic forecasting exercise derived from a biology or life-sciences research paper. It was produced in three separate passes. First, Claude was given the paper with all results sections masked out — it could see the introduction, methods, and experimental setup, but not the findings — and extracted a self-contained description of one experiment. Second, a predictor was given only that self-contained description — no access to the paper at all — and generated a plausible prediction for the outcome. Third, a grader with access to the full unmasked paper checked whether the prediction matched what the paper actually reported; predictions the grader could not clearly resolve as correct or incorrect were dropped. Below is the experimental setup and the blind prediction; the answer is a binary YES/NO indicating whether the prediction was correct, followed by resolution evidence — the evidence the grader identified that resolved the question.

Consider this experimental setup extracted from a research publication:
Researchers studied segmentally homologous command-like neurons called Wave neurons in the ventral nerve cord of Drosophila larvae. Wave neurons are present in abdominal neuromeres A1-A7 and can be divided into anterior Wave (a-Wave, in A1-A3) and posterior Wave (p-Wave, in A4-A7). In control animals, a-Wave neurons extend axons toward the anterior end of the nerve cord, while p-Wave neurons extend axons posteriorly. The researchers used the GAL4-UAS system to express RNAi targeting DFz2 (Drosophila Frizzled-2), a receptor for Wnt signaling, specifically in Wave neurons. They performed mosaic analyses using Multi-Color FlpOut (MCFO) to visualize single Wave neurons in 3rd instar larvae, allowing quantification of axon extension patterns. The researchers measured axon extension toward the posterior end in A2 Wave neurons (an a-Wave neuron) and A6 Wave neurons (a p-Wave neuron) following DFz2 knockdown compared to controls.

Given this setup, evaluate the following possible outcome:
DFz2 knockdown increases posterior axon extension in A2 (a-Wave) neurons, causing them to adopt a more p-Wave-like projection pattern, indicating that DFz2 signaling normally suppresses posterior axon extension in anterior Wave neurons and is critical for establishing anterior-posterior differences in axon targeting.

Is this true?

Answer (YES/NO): YES